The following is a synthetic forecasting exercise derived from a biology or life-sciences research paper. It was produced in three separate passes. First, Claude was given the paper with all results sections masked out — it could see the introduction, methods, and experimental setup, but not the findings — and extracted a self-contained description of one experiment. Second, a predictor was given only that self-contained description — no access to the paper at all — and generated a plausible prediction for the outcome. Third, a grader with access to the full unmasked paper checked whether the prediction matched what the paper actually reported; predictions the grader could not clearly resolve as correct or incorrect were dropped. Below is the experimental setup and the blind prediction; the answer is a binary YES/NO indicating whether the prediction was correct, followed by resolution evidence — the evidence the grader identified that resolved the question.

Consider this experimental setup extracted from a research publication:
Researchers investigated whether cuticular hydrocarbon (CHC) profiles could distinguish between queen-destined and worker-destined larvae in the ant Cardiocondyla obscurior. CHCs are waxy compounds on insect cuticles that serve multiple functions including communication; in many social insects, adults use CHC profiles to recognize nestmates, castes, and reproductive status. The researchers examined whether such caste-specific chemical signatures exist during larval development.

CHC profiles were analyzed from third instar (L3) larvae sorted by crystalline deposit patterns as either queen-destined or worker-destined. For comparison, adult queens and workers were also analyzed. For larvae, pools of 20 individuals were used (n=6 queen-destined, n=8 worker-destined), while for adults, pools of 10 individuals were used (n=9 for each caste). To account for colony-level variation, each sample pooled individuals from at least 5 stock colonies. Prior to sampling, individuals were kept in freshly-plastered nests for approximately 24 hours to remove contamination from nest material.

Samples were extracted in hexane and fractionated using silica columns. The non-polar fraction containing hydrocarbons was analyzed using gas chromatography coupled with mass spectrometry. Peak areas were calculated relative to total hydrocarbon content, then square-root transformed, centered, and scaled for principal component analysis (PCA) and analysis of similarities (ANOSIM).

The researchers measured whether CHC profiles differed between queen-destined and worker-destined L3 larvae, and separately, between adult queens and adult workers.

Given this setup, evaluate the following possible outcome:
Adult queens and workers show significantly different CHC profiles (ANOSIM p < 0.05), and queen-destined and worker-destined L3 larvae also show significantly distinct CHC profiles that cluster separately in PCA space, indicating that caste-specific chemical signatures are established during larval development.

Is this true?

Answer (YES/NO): NO